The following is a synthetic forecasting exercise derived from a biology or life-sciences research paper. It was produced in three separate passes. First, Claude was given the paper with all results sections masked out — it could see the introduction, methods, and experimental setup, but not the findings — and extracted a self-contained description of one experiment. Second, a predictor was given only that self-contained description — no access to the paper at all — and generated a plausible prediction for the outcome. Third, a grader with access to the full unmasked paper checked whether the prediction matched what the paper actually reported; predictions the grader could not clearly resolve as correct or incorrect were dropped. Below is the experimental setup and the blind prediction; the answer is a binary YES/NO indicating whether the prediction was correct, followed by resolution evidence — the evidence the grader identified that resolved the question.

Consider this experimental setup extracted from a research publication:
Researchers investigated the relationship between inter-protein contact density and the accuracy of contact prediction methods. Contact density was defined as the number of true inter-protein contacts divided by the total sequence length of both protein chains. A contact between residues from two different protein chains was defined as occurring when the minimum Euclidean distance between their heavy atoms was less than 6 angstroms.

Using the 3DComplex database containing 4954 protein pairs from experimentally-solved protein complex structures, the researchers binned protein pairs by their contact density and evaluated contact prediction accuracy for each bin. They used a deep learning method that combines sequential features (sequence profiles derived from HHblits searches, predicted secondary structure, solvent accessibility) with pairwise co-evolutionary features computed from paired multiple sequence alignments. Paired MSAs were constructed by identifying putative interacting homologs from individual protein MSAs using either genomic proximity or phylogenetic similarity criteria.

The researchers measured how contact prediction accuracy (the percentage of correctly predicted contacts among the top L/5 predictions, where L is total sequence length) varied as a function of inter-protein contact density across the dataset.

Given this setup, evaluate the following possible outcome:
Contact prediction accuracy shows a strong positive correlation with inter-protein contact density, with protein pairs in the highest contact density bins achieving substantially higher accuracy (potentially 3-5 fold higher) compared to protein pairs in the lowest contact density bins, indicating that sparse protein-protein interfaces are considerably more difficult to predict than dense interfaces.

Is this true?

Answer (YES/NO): NO